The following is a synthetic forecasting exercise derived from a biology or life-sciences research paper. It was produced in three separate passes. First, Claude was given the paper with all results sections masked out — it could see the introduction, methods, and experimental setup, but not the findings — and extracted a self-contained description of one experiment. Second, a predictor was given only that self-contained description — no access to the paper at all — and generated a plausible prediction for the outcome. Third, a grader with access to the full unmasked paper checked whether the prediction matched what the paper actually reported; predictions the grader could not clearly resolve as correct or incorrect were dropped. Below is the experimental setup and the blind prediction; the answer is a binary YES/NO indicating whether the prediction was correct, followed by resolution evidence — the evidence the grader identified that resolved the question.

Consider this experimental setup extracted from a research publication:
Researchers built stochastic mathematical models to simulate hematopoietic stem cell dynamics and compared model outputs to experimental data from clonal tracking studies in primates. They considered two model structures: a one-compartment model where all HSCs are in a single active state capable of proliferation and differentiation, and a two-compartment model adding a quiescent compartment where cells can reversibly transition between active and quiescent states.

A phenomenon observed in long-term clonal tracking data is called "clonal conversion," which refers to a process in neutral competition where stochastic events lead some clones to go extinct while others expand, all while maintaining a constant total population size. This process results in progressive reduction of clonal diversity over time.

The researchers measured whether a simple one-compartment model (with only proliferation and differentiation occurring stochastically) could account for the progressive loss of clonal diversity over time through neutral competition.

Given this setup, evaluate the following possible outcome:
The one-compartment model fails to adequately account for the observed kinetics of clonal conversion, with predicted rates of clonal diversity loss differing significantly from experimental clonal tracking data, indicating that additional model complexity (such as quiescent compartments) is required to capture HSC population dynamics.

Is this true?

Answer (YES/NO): NO